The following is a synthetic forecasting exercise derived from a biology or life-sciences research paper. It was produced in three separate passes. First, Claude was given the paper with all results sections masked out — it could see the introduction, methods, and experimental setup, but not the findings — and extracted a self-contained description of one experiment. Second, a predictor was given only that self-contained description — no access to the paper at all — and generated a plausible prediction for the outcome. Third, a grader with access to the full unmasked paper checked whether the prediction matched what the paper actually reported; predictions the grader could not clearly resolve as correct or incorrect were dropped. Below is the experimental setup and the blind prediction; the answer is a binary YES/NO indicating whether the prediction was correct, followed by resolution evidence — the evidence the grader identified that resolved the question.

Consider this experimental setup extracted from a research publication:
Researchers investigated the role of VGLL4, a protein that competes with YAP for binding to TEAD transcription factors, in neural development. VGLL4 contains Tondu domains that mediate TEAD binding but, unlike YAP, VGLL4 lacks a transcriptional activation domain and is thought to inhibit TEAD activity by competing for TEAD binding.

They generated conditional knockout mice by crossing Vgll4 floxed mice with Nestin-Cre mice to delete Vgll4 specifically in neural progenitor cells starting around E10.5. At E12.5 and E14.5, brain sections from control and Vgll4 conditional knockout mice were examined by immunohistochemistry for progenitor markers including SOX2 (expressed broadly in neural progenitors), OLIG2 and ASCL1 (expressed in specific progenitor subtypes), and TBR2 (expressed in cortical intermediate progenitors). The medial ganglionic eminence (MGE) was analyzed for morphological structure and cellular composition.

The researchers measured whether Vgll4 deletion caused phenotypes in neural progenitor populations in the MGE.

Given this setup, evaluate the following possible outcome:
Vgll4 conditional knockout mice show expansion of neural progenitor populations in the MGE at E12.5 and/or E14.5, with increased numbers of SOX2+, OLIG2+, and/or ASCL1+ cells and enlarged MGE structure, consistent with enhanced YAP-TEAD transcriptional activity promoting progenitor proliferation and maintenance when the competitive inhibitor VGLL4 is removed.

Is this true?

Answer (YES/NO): NO